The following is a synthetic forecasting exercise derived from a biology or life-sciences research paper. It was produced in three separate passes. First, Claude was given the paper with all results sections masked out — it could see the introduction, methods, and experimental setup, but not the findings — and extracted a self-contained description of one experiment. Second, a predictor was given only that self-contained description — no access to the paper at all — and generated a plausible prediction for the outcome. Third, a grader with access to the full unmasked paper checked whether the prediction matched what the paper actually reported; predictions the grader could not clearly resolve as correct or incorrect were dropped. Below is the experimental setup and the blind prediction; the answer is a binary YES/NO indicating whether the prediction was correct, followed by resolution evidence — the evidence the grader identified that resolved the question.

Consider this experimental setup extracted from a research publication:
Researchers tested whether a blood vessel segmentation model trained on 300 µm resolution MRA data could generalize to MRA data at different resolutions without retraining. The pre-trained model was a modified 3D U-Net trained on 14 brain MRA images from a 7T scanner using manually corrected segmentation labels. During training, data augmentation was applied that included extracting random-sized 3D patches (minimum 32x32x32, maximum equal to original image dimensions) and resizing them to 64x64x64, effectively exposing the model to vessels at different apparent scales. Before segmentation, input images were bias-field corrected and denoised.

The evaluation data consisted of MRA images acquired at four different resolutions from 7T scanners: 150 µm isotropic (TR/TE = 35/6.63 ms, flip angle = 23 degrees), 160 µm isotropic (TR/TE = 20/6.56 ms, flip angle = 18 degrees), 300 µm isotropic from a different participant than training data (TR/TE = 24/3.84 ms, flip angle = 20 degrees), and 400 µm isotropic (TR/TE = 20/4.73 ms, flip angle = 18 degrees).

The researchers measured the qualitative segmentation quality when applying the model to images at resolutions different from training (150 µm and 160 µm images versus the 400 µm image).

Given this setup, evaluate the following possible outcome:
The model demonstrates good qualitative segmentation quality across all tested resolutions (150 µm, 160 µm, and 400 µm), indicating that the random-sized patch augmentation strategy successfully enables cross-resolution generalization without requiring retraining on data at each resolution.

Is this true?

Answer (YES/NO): YES